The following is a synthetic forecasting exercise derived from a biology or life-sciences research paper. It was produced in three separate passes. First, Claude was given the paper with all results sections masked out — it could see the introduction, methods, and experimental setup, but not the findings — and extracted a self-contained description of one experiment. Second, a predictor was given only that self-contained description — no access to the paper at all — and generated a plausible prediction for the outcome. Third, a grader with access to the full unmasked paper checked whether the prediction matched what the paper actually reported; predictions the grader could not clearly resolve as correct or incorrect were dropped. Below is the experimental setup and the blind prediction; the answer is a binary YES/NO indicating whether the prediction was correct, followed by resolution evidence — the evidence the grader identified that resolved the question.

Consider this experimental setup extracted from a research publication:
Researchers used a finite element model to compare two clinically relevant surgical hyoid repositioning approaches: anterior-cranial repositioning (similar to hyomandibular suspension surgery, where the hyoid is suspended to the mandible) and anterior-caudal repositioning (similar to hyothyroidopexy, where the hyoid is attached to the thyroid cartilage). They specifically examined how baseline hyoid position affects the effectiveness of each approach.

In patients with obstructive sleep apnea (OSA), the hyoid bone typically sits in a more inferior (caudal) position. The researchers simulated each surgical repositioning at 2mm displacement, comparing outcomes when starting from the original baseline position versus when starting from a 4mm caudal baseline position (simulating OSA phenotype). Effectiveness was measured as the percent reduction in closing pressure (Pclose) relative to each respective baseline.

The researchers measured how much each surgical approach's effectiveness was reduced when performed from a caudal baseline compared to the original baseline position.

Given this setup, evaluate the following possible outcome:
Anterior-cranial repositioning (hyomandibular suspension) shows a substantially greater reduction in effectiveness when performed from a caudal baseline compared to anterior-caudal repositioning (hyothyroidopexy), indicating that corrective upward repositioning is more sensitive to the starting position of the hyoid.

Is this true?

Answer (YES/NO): YES